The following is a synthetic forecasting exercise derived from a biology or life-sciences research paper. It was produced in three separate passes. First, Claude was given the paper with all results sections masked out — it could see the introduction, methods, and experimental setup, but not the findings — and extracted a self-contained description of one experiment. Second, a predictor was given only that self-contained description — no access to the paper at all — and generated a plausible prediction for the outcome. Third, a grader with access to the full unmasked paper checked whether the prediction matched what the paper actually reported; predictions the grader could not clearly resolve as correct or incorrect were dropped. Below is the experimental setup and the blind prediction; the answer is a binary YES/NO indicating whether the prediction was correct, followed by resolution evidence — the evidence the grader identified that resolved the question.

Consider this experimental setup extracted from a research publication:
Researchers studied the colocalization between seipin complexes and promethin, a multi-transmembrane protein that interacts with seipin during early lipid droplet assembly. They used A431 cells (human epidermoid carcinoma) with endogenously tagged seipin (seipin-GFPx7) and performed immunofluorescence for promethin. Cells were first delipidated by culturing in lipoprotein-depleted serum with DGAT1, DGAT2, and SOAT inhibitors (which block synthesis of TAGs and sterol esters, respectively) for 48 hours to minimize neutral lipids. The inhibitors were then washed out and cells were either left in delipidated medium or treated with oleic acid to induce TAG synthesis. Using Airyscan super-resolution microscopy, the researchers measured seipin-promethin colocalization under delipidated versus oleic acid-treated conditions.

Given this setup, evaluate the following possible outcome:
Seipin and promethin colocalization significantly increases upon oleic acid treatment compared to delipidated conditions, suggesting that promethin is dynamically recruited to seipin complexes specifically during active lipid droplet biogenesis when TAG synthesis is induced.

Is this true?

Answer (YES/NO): YES